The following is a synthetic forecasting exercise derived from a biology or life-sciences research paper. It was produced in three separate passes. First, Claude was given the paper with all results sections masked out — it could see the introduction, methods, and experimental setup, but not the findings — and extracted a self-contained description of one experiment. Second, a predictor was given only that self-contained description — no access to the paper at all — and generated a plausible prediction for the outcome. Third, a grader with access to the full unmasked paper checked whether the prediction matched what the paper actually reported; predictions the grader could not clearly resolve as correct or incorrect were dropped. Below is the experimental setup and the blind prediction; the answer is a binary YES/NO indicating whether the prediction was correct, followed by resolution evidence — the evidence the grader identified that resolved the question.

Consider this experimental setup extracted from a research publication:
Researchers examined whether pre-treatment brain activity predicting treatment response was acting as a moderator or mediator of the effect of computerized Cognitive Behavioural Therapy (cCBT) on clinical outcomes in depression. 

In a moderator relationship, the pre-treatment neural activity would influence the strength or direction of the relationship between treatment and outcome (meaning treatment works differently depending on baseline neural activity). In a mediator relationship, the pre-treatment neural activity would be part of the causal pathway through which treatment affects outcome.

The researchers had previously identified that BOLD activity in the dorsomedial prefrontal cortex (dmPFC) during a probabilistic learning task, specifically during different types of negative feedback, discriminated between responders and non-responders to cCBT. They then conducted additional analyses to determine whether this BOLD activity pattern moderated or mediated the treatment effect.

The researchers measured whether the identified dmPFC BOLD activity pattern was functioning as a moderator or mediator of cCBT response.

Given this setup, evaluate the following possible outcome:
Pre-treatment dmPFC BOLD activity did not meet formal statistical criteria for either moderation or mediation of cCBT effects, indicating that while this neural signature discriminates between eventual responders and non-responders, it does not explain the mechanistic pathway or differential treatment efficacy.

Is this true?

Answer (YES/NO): NO